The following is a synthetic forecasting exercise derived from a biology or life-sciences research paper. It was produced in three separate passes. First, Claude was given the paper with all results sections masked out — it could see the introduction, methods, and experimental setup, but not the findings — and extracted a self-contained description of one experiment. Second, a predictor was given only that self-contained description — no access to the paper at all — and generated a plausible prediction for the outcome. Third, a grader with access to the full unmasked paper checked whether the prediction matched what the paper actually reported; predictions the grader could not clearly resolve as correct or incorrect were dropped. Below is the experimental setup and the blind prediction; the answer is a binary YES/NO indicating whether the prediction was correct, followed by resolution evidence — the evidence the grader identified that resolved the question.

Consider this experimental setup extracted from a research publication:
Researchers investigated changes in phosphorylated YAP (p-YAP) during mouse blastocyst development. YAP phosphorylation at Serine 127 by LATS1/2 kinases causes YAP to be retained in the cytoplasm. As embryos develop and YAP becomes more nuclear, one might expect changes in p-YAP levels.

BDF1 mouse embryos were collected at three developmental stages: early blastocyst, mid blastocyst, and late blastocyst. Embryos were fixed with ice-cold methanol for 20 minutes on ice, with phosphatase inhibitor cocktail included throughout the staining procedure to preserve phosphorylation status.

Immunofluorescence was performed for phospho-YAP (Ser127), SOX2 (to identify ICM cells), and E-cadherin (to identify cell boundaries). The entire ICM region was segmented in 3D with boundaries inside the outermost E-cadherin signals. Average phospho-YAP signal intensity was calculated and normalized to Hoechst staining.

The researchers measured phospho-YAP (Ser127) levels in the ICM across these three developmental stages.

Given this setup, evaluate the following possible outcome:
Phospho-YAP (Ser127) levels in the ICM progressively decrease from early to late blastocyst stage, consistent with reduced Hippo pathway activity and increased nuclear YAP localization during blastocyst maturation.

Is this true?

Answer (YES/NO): YES